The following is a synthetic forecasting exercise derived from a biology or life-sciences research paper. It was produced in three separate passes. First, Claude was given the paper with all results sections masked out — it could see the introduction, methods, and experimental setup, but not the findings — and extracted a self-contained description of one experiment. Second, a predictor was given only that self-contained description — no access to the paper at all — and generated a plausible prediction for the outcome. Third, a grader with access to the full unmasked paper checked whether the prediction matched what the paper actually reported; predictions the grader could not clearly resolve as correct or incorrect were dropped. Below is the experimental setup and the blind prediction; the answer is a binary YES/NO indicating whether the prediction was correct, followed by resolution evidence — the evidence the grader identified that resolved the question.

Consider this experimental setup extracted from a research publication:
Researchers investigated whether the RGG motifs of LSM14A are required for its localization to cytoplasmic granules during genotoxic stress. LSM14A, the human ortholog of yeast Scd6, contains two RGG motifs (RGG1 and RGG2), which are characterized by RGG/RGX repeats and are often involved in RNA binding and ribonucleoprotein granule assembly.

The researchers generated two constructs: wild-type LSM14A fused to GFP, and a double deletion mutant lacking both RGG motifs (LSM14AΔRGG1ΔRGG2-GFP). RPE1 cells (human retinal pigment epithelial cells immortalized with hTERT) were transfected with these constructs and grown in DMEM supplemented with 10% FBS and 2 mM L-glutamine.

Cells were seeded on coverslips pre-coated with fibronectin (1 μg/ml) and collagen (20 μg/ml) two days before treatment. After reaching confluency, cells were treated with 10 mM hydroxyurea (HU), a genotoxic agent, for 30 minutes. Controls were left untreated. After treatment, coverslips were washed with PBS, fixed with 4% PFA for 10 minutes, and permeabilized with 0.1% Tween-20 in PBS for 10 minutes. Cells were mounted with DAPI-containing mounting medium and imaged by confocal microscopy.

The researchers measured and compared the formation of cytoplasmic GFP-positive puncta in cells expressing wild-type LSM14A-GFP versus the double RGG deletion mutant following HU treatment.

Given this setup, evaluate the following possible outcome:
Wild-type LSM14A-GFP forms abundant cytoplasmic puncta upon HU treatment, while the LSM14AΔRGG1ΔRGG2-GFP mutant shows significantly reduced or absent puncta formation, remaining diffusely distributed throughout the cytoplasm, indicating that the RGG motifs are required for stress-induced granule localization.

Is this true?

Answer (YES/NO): YES